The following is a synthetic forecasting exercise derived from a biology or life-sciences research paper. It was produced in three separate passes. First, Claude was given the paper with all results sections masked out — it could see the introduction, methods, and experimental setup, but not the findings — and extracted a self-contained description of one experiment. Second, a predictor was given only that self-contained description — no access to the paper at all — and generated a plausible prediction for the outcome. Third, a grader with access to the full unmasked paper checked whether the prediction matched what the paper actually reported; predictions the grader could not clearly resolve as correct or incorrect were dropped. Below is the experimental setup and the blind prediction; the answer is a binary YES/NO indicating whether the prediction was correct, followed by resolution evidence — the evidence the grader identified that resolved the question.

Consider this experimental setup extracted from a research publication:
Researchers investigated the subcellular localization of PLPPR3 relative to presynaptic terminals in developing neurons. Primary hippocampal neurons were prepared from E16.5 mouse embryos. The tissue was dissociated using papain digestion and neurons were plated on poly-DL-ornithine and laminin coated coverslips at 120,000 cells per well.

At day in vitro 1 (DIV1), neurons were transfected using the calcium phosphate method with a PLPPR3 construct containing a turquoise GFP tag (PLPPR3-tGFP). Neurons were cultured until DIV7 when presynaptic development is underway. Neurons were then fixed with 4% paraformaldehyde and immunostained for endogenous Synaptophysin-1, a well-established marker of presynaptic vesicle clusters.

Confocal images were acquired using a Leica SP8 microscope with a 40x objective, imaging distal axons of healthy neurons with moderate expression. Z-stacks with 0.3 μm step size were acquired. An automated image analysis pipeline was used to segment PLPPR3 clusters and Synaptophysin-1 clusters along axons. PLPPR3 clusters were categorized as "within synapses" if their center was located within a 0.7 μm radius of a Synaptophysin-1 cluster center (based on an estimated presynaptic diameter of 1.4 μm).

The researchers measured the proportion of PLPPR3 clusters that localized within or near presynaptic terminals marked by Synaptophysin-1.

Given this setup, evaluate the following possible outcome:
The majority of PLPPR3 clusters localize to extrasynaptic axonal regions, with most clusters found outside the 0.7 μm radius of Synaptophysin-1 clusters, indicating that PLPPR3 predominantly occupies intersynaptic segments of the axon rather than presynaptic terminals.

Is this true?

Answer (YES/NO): NO